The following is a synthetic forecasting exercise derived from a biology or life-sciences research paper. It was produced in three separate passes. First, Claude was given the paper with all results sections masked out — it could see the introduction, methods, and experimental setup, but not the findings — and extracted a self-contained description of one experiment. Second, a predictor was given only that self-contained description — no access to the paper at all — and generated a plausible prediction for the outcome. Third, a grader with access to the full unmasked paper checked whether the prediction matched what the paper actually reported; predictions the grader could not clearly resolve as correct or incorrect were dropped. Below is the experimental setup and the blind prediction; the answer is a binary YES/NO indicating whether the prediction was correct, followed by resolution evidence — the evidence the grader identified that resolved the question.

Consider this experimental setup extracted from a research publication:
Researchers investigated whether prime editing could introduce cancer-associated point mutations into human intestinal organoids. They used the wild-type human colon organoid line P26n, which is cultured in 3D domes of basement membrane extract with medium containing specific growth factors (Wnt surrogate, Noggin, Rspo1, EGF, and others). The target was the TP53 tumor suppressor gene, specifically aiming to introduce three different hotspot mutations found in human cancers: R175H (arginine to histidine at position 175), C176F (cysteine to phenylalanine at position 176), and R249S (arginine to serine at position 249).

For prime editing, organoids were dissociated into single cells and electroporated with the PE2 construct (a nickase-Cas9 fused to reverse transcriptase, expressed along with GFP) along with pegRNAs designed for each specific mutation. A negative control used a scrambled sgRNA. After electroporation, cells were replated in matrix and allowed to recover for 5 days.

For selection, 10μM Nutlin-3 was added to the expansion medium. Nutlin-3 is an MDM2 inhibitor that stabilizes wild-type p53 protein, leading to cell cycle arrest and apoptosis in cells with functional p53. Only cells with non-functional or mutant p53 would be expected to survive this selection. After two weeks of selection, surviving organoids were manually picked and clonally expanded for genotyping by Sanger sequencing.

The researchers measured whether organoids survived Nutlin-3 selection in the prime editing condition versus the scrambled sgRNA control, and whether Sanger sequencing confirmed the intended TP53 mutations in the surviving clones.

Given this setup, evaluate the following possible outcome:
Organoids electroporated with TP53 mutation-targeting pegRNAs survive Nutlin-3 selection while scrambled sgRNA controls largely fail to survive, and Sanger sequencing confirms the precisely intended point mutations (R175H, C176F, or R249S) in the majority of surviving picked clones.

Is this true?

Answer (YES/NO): YES